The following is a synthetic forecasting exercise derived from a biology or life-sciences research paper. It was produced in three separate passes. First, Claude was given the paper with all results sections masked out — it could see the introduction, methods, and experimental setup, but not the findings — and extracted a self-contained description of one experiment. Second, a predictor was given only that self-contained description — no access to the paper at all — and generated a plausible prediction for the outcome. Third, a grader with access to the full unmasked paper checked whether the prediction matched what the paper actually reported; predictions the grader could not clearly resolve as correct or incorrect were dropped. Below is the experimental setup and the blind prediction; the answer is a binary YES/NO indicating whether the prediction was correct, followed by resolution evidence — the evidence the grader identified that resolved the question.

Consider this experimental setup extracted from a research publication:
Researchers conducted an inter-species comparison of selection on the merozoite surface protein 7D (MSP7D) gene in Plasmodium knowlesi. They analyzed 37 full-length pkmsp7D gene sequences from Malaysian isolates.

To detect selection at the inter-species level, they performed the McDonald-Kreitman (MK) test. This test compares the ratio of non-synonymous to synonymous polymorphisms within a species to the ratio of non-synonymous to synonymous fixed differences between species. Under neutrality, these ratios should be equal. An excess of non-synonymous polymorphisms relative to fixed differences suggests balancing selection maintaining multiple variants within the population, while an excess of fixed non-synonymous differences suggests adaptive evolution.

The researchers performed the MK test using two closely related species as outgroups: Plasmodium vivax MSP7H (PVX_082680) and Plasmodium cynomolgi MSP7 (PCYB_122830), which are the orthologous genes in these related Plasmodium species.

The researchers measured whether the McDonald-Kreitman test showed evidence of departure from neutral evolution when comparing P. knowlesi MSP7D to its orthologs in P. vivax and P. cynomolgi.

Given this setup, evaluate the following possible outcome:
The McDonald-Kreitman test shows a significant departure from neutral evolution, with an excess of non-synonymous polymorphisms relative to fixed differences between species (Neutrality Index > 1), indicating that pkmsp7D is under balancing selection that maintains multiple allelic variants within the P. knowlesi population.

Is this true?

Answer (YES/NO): NO